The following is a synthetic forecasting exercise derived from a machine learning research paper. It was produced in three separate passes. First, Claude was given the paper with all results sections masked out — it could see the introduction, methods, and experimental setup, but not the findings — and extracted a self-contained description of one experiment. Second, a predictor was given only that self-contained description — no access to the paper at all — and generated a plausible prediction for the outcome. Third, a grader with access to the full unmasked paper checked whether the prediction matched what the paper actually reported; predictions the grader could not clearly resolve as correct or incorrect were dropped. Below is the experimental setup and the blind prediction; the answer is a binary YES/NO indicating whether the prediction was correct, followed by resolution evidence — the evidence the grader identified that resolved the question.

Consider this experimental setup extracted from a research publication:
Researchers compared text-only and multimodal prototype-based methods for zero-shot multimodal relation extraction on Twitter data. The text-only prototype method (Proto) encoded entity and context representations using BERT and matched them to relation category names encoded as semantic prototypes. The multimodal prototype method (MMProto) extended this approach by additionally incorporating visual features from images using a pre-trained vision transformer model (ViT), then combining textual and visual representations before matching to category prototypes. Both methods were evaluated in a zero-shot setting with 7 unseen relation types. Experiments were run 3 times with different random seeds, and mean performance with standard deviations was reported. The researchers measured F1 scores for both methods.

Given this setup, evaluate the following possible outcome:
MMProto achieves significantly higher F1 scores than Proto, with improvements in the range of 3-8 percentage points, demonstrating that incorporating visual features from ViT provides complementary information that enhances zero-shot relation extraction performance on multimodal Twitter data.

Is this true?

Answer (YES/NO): NO